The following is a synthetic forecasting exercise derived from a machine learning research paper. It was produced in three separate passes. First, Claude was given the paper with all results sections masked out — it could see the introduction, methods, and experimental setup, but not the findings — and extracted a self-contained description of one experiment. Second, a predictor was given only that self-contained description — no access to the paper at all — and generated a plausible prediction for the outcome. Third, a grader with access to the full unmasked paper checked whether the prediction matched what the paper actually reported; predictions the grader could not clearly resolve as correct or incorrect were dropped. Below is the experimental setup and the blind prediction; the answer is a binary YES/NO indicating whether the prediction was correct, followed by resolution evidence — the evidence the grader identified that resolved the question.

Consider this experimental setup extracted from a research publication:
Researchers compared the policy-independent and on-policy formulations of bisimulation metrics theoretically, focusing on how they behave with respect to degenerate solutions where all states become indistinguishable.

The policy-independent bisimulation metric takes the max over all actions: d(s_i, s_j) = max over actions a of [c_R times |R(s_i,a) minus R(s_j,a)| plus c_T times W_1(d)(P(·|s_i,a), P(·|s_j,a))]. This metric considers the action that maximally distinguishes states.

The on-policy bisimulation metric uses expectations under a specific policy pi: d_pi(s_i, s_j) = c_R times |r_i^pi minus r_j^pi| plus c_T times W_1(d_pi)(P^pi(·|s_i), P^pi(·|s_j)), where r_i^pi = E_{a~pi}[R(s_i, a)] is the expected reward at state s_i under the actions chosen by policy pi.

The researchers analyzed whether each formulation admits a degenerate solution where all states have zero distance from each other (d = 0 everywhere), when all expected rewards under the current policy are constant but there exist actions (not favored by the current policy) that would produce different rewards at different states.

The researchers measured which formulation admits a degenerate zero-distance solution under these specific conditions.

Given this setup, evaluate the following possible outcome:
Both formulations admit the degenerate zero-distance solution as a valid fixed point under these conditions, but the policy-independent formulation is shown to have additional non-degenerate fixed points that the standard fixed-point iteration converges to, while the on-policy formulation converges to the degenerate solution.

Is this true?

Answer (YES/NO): NO